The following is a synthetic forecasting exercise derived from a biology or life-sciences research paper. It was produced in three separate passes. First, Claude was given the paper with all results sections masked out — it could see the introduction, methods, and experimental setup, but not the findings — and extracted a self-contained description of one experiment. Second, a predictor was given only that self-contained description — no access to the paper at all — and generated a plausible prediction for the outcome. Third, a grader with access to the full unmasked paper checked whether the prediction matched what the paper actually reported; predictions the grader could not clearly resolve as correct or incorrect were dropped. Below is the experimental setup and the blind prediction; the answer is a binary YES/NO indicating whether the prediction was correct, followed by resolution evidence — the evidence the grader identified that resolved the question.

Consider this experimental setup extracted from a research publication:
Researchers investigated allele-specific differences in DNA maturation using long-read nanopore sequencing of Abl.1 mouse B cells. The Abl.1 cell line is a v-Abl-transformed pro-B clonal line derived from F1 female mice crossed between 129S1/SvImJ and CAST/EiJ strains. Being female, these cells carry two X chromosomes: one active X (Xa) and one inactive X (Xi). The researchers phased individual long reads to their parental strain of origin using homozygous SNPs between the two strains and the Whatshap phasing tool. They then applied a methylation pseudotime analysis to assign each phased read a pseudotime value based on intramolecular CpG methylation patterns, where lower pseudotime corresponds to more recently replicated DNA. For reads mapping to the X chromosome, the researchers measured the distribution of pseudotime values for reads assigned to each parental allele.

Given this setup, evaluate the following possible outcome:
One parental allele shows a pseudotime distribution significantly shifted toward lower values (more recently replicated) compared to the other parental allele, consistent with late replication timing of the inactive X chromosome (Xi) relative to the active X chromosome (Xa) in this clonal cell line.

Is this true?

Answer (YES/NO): NO